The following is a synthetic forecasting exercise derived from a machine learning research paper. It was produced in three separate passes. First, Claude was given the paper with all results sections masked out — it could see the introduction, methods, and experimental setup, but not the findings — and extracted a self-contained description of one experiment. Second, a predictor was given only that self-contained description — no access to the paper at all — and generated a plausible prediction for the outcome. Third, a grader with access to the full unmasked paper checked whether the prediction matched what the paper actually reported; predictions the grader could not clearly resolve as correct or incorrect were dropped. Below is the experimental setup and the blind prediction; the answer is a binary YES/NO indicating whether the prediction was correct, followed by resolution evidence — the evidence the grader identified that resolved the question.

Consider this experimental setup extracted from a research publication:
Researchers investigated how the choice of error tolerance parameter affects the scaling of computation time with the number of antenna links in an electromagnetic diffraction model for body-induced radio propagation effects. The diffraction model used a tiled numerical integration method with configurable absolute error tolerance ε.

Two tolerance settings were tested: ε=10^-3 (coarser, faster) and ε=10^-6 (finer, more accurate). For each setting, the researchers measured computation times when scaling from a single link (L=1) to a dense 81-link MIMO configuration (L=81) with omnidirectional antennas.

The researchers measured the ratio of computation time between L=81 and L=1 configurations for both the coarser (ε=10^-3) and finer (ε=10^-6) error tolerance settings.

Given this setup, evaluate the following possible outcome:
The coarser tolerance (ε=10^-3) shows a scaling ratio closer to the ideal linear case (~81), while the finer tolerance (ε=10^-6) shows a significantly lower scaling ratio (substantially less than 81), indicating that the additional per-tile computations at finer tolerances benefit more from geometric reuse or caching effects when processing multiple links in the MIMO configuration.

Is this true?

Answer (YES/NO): NO